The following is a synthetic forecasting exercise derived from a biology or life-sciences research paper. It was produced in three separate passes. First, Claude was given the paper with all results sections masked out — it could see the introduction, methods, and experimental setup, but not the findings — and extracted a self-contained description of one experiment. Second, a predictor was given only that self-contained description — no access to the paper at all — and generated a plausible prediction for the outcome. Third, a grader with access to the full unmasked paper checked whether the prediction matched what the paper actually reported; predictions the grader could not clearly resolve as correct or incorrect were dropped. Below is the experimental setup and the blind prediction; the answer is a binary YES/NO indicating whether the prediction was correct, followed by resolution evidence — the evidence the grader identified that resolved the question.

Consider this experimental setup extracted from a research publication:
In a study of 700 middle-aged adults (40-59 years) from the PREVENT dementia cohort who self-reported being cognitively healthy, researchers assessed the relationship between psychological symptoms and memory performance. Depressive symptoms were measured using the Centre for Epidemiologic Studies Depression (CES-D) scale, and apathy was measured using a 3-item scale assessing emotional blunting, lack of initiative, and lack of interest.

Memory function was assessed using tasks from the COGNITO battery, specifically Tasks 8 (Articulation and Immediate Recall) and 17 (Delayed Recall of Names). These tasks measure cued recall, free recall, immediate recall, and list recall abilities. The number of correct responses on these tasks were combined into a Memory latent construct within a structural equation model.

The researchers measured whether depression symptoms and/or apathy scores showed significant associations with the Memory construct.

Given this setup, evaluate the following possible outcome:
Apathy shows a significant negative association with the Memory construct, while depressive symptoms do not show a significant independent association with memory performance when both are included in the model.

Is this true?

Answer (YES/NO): NO